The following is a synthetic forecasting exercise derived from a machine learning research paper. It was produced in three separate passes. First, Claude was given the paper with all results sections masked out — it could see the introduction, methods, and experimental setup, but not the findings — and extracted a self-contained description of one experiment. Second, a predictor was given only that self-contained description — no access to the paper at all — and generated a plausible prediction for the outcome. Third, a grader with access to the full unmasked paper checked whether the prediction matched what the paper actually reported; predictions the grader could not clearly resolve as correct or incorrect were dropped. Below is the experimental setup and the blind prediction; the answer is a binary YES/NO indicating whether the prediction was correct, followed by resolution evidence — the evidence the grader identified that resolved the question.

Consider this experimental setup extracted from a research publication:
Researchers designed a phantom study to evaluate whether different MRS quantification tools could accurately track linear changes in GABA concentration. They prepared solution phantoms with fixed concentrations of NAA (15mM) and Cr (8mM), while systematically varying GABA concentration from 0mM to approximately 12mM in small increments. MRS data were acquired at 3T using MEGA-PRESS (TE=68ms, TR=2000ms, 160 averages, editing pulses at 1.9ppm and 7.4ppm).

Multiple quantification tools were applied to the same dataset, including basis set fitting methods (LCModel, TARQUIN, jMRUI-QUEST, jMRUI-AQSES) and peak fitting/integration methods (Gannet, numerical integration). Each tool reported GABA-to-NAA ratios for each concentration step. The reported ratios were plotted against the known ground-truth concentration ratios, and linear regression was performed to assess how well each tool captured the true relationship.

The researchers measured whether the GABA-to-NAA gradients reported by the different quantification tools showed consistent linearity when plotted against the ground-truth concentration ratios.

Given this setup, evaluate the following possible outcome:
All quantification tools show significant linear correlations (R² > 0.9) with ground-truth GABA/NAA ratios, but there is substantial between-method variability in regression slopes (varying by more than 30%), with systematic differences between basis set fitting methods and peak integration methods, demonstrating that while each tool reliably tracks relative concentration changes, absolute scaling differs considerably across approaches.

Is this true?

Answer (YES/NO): NO